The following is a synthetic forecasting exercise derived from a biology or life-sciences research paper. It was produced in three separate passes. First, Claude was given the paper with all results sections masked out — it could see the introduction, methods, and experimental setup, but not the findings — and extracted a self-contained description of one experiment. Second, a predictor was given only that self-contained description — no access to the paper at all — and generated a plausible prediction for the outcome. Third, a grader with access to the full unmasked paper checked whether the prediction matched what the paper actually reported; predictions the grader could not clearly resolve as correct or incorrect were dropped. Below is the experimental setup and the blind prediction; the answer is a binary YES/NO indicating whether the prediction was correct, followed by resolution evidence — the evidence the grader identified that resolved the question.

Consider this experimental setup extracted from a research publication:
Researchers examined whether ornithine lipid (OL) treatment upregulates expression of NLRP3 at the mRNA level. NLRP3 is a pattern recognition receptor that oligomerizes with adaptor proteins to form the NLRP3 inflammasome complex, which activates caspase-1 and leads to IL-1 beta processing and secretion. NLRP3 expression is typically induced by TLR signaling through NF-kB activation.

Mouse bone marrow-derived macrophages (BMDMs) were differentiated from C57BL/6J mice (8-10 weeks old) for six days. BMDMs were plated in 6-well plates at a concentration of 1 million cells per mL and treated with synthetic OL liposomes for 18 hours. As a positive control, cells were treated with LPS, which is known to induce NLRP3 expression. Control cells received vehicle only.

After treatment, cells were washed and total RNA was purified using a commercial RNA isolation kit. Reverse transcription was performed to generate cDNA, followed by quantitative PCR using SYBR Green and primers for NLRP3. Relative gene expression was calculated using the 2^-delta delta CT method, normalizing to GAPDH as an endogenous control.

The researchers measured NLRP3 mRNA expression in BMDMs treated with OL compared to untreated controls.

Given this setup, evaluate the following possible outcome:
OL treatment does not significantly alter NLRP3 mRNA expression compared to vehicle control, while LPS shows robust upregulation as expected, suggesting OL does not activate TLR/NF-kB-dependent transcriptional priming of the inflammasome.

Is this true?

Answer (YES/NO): NO